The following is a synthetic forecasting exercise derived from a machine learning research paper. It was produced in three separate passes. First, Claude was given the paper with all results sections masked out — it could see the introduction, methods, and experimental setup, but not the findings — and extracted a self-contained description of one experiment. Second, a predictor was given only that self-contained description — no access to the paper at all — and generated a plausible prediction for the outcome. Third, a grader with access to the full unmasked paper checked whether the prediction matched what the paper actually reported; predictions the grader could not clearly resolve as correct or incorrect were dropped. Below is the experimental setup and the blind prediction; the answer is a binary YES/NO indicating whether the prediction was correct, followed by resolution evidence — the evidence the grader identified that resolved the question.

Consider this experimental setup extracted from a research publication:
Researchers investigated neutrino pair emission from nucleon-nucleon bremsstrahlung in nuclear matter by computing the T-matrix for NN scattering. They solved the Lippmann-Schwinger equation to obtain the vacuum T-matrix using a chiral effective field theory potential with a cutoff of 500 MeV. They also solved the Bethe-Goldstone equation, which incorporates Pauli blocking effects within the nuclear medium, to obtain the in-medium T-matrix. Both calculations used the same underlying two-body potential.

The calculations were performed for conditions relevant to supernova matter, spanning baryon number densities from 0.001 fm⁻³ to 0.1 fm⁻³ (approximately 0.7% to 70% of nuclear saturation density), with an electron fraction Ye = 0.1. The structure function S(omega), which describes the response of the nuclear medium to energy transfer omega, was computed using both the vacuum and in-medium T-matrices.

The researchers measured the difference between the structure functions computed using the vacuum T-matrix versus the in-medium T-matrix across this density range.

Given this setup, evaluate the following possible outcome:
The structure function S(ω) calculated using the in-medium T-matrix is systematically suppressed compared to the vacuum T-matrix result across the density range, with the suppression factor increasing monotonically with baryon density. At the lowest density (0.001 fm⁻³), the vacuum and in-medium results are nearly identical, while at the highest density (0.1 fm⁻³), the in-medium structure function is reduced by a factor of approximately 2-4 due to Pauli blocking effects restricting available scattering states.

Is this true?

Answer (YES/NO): NO